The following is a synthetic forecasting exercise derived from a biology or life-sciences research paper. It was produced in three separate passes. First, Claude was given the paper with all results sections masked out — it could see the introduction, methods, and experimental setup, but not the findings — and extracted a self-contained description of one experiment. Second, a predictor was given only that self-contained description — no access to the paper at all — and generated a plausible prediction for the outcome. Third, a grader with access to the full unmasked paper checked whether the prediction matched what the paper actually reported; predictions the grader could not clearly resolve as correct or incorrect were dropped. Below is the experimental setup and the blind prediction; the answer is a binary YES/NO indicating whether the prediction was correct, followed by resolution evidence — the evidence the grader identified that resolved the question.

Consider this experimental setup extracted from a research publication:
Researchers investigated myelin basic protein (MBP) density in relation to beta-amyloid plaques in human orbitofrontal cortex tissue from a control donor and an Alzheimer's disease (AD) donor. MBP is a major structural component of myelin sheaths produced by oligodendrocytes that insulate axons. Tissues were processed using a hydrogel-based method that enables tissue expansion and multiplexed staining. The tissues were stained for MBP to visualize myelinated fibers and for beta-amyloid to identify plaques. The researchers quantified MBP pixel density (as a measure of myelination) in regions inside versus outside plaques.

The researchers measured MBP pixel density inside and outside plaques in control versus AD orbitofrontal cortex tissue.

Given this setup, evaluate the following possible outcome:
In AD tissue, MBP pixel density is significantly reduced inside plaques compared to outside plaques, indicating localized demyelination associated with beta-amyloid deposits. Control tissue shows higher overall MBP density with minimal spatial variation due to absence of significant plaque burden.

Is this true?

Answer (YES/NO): NO